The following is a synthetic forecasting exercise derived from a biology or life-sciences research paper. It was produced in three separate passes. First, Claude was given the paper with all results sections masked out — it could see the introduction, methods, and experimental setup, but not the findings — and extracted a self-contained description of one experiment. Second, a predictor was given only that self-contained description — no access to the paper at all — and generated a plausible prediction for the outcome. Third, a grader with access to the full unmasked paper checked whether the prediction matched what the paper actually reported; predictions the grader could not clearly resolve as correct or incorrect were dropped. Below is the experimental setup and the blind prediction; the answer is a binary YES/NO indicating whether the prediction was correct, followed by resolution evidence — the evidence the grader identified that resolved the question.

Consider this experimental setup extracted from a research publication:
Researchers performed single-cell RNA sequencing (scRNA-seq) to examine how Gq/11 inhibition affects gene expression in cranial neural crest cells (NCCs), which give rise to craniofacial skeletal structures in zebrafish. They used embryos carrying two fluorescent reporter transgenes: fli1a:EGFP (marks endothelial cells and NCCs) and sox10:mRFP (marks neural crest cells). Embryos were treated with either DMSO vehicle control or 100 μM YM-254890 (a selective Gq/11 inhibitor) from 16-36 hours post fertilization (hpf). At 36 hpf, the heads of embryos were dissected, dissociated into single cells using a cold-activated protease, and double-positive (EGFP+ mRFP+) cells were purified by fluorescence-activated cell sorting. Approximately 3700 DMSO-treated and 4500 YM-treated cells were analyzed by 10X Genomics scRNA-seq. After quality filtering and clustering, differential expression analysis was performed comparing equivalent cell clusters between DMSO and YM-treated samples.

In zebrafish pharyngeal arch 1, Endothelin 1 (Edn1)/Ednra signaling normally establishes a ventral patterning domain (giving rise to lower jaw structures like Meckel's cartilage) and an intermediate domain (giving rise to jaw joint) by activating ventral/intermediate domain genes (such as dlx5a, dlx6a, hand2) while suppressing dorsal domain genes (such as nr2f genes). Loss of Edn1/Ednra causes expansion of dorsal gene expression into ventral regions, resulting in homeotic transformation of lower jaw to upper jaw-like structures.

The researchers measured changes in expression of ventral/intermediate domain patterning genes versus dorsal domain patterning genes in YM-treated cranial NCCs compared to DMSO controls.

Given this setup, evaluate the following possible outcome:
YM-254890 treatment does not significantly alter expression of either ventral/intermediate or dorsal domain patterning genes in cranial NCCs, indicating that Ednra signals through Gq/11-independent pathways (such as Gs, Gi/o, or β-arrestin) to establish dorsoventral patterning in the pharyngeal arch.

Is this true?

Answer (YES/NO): NO